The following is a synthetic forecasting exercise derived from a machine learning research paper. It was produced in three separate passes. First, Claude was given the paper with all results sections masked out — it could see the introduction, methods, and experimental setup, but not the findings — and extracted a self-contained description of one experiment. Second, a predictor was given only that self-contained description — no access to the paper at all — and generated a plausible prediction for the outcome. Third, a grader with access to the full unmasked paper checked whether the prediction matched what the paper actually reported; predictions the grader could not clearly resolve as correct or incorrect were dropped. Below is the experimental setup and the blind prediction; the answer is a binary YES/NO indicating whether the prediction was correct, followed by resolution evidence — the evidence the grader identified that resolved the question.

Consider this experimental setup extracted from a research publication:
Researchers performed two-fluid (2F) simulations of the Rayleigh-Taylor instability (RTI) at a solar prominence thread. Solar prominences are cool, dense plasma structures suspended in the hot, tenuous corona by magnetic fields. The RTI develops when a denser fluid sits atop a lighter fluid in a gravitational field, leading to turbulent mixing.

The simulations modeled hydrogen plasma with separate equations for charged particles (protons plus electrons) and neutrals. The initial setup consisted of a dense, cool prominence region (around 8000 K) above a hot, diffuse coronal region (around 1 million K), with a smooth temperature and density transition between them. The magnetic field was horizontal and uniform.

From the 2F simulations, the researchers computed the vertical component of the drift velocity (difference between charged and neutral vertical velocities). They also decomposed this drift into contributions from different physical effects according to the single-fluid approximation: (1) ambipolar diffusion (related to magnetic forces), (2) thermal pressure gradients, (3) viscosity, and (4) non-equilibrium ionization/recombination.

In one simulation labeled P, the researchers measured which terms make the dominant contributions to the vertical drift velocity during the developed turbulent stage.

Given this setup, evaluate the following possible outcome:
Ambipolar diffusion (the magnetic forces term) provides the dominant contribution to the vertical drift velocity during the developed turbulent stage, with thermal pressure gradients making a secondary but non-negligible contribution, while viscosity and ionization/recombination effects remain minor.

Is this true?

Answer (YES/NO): NO